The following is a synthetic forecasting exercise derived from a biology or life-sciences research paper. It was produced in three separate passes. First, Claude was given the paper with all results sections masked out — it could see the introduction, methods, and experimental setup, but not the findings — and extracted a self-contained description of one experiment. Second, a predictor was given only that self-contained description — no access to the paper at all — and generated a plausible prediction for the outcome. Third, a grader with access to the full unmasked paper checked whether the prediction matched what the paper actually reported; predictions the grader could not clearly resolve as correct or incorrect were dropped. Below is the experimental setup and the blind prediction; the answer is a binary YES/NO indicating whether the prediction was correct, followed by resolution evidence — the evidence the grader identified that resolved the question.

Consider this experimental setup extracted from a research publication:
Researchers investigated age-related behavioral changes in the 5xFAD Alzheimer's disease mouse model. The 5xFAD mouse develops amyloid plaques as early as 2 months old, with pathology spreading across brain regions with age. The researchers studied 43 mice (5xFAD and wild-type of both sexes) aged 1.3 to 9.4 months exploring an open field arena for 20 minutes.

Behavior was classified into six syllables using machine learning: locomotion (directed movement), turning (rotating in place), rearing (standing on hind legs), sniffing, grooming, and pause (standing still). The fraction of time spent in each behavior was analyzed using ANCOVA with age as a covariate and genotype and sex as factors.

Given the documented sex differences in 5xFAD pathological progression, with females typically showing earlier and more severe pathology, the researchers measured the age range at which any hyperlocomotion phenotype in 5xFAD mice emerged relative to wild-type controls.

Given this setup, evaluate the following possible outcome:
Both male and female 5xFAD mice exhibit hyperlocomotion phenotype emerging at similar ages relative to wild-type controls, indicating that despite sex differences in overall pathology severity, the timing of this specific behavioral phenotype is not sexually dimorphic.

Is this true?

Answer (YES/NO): NO